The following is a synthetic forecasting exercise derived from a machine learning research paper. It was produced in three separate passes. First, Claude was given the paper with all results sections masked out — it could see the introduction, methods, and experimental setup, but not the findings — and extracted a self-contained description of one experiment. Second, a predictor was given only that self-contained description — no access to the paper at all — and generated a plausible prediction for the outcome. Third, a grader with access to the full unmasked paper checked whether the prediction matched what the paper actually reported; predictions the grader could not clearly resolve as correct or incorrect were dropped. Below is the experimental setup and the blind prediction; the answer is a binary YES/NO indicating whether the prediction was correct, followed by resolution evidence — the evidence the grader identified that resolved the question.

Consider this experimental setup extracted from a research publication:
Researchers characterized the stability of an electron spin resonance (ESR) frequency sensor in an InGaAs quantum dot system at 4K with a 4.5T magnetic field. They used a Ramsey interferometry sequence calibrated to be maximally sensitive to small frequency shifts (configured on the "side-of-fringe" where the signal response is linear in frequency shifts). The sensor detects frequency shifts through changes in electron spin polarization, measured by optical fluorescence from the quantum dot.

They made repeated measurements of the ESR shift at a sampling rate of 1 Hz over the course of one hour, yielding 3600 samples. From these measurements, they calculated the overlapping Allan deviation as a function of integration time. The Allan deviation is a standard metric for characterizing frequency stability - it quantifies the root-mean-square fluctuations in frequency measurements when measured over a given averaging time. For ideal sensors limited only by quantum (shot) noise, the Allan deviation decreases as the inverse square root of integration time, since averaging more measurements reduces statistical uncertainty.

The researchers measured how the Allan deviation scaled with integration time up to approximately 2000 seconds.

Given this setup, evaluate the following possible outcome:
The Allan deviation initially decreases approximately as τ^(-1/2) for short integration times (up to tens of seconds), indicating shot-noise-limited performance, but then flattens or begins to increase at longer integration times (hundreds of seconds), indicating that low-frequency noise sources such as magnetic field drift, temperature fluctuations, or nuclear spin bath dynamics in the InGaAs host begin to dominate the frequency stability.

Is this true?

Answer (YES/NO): YES